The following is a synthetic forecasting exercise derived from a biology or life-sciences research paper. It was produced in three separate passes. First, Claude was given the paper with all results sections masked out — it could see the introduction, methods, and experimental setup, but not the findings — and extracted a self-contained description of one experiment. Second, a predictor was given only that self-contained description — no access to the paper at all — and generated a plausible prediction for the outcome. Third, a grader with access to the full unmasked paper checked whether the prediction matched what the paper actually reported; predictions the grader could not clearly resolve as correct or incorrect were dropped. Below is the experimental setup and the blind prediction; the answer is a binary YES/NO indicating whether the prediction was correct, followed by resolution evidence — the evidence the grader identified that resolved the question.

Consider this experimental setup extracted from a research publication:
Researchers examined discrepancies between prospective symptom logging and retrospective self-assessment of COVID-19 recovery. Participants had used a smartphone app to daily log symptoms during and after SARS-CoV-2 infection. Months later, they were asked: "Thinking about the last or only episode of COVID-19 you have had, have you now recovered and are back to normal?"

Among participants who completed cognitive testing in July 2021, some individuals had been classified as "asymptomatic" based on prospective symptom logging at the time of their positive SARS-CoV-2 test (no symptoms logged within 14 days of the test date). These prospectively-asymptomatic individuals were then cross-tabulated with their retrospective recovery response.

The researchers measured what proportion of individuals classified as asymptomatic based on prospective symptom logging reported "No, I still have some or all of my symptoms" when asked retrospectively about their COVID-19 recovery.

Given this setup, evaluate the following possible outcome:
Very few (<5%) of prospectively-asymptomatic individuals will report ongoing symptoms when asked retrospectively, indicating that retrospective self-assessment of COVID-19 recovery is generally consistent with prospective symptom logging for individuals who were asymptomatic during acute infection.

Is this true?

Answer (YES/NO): NO